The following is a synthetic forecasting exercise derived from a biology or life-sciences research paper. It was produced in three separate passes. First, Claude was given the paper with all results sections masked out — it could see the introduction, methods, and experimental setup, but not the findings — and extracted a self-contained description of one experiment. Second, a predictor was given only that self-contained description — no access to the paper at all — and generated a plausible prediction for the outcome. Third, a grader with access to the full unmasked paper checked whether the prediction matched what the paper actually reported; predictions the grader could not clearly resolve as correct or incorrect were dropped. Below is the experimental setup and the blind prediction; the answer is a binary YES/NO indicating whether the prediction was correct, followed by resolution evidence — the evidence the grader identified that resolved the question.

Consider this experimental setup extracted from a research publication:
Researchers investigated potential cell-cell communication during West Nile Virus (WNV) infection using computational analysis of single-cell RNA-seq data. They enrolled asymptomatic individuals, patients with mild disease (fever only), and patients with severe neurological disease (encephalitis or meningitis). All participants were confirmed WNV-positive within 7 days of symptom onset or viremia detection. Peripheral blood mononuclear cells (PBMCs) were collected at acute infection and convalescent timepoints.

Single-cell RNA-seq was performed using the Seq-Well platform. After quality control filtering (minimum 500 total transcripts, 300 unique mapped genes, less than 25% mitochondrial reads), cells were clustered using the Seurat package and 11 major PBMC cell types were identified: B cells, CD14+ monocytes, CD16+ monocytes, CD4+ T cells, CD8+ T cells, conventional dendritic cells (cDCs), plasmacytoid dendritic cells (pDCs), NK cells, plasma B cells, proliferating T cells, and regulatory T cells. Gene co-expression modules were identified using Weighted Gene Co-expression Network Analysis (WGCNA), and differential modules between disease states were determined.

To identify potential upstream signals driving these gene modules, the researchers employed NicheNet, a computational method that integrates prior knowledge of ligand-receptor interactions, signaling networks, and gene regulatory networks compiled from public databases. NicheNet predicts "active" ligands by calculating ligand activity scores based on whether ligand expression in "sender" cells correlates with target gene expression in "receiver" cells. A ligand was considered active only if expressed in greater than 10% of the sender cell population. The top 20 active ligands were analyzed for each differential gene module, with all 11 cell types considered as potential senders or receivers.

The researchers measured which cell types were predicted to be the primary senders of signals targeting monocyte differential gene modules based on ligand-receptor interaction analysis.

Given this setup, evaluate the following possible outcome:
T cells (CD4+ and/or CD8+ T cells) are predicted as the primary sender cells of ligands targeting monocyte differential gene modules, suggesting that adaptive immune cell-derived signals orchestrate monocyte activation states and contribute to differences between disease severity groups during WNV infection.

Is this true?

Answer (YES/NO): NO